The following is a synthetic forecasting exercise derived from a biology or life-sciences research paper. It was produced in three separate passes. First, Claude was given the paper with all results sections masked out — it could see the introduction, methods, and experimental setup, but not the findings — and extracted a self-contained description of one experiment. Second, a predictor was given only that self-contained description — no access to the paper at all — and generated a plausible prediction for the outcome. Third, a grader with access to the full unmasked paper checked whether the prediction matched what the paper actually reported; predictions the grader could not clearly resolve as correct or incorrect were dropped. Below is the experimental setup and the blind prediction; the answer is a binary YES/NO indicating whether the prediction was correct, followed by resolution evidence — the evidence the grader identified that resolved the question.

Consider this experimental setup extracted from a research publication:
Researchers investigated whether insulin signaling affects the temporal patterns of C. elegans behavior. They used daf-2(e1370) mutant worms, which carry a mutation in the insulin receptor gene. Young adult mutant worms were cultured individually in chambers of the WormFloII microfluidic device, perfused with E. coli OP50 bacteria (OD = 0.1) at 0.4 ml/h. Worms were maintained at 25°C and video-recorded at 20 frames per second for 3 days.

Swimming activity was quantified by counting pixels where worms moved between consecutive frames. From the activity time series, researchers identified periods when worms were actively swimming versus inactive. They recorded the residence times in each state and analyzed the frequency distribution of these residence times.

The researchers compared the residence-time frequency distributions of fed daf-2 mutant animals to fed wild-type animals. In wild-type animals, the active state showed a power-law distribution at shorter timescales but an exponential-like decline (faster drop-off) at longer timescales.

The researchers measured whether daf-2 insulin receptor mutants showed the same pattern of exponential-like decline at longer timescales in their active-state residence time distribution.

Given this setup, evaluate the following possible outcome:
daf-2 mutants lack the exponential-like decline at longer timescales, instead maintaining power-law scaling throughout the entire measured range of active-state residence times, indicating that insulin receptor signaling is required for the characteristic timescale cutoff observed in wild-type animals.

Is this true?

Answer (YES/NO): YES